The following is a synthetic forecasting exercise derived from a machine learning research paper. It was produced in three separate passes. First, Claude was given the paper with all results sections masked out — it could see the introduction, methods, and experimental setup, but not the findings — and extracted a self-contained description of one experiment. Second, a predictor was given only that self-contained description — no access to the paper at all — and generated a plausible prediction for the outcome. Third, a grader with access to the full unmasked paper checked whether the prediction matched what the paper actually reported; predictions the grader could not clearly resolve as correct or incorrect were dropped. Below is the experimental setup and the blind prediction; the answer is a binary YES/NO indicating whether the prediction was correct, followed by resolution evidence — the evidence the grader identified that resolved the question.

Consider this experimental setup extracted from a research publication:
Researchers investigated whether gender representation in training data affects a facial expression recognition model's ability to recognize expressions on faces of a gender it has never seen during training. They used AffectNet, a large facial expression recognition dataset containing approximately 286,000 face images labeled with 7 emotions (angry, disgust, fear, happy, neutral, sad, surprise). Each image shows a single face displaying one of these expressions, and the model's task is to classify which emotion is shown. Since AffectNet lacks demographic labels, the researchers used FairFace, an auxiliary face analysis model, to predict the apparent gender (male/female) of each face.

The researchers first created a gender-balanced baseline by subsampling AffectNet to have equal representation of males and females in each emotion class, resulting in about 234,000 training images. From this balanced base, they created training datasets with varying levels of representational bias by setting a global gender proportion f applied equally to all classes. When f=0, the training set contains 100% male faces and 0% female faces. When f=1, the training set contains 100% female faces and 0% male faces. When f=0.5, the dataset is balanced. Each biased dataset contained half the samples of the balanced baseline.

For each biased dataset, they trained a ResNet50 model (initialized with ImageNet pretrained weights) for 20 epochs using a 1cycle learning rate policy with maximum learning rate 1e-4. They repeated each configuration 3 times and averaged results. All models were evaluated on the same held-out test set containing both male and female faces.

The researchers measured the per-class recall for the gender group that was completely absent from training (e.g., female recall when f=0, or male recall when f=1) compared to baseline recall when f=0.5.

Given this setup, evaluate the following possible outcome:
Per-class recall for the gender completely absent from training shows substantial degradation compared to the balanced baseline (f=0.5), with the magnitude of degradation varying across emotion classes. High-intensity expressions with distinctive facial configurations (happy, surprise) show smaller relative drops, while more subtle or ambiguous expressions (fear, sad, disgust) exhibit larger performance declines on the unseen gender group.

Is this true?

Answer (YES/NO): NO